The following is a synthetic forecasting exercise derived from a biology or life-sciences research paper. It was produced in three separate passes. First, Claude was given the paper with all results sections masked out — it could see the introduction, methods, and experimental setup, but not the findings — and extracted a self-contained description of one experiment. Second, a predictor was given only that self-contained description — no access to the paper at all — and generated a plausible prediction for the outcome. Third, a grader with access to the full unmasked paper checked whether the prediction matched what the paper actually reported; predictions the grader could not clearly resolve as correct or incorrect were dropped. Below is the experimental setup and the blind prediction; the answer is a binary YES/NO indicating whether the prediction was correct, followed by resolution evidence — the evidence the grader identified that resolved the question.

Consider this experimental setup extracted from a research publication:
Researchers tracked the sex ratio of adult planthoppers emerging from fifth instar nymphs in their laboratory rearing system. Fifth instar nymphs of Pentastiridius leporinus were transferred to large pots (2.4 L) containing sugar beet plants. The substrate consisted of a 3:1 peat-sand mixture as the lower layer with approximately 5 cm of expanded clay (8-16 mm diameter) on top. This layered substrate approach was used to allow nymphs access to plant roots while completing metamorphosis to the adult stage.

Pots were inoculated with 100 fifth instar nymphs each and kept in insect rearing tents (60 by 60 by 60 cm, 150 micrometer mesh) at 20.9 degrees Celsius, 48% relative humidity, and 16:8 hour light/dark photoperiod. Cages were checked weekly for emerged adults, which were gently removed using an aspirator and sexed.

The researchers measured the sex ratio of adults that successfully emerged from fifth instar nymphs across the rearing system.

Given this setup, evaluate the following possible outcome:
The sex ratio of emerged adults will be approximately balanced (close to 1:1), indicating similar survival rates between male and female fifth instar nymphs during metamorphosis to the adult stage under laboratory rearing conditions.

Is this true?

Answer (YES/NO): NO